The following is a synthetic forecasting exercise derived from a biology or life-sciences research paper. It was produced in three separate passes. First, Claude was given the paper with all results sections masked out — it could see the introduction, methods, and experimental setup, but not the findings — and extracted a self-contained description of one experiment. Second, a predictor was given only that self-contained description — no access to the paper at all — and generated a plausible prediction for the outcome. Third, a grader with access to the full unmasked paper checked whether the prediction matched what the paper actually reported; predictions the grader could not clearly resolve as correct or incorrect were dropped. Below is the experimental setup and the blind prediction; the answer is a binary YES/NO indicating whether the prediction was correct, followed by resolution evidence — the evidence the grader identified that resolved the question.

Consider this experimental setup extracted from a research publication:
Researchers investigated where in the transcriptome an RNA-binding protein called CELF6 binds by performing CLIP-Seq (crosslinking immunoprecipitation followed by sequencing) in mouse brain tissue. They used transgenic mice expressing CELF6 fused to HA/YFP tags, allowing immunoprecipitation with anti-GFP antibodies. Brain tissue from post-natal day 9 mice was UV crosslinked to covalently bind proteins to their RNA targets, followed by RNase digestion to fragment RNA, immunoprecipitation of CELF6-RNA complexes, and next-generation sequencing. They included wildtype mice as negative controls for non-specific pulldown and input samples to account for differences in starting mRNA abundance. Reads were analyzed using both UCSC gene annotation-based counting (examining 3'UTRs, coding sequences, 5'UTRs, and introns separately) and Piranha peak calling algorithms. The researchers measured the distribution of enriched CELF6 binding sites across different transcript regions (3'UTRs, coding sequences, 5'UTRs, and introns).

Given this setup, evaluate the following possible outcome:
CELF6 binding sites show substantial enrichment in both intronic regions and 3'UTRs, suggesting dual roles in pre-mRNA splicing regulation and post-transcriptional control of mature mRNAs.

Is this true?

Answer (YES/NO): NO